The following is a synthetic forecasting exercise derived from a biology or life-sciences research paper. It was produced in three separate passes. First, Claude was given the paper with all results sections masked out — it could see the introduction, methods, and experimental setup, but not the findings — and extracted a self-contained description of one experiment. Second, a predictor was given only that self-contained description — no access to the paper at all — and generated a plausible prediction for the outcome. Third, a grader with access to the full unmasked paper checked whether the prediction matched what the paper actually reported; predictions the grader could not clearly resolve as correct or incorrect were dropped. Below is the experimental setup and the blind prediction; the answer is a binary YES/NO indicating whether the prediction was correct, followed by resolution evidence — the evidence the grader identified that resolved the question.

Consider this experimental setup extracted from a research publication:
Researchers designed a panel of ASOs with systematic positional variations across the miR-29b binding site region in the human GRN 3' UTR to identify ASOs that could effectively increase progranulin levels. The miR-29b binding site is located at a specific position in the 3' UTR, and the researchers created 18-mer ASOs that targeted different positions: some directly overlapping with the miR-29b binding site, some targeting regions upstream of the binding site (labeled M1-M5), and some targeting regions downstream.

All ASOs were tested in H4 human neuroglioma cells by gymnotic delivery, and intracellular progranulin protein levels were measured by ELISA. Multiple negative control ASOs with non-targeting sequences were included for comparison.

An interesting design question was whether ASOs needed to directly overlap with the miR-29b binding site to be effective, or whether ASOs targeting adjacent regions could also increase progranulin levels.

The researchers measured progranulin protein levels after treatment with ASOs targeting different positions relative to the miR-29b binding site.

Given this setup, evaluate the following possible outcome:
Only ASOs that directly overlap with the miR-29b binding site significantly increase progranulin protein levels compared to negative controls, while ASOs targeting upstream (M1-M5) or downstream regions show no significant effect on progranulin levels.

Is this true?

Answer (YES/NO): NO